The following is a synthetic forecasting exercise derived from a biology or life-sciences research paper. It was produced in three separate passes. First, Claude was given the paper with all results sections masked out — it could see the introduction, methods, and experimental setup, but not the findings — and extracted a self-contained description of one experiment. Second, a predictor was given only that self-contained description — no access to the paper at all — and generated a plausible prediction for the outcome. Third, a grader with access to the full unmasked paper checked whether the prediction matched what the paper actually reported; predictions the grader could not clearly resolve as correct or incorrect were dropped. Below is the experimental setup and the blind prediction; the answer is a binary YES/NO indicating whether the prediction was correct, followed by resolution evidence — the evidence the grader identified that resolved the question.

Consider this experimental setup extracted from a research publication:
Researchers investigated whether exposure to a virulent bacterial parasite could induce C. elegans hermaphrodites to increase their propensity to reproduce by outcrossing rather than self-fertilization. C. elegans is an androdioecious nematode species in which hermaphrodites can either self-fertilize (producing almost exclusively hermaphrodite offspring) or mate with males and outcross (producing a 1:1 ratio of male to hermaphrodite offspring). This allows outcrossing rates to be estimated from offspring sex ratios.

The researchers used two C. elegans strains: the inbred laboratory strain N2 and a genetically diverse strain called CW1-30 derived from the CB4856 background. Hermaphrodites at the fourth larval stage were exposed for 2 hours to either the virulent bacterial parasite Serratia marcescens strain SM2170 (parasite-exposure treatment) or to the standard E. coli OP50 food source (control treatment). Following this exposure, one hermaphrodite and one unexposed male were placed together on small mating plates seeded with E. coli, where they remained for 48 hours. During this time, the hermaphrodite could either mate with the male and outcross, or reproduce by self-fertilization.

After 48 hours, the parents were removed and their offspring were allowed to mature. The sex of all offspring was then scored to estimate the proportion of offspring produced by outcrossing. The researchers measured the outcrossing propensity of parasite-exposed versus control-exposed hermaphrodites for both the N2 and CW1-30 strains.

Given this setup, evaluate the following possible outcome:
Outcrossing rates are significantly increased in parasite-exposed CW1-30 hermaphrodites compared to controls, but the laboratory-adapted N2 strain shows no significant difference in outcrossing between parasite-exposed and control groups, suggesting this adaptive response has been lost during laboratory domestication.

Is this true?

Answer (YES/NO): NO